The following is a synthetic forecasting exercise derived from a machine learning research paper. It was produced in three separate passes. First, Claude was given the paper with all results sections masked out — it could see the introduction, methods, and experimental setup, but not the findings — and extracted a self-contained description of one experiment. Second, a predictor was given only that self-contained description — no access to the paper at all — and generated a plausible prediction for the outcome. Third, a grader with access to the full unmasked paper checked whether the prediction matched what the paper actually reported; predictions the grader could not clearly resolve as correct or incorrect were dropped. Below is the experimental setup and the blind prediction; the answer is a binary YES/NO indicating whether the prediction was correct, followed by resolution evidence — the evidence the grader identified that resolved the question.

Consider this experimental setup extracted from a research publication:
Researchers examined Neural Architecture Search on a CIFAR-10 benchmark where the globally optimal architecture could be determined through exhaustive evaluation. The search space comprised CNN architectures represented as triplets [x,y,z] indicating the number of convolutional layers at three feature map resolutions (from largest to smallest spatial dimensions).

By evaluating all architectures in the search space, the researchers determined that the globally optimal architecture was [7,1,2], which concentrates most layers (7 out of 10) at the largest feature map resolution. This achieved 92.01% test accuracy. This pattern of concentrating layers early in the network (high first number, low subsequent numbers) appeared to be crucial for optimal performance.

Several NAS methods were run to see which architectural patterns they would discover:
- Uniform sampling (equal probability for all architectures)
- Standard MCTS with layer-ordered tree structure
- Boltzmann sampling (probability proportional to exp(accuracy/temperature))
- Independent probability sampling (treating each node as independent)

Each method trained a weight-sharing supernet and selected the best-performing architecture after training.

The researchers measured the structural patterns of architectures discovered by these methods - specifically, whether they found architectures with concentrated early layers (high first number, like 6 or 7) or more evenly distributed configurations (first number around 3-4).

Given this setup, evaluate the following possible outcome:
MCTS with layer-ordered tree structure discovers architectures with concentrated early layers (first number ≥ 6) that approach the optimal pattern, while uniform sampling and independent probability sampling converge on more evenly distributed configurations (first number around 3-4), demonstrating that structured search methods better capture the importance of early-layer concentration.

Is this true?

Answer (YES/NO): NO